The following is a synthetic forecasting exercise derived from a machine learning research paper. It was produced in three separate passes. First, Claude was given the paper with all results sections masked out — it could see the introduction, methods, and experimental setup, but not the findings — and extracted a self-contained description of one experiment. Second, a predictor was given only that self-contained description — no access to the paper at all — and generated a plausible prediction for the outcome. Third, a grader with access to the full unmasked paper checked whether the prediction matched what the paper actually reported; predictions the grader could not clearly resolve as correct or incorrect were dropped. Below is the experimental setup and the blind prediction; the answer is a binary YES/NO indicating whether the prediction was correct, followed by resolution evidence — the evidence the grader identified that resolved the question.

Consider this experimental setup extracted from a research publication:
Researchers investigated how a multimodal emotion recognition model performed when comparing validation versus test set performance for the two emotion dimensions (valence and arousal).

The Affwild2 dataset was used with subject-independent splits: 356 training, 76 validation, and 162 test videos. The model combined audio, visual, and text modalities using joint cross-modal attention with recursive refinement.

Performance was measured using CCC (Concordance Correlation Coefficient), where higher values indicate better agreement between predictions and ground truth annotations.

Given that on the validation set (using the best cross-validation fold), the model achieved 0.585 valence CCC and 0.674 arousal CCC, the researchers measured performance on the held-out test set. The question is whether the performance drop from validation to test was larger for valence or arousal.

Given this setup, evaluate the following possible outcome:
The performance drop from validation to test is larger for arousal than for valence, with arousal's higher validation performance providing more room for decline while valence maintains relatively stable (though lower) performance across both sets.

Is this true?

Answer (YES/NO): YES